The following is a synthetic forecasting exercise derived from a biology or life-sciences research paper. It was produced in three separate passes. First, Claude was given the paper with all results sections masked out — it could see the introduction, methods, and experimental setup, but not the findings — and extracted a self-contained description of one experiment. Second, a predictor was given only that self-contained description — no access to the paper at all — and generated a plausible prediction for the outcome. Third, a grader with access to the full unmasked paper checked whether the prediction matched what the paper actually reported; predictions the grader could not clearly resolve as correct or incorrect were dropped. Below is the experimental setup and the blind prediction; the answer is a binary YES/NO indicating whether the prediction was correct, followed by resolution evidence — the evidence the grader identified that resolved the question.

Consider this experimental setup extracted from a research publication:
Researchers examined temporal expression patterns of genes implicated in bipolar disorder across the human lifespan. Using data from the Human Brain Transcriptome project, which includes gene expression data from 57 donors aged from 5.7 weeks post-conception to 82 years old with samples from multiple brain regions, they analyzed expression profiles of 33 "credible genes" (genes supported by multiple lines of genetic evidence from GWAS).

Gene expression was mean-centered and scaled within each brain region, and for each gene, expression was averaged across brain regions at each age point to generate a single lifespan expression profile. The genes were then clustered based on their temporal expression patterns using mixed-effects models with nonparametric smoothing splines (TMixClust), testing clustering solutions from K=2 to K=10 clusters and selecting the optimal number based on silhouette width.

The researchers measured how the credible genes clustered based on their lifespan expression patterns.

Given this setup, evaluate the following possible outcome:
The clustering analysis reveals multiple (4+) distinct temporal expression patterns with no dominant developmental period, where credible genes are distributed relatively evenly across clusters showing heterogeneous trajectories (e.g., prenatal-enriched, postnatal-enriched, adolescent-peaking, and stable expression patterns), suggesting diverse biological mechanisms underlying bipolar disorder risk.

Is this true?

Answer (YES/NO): NO